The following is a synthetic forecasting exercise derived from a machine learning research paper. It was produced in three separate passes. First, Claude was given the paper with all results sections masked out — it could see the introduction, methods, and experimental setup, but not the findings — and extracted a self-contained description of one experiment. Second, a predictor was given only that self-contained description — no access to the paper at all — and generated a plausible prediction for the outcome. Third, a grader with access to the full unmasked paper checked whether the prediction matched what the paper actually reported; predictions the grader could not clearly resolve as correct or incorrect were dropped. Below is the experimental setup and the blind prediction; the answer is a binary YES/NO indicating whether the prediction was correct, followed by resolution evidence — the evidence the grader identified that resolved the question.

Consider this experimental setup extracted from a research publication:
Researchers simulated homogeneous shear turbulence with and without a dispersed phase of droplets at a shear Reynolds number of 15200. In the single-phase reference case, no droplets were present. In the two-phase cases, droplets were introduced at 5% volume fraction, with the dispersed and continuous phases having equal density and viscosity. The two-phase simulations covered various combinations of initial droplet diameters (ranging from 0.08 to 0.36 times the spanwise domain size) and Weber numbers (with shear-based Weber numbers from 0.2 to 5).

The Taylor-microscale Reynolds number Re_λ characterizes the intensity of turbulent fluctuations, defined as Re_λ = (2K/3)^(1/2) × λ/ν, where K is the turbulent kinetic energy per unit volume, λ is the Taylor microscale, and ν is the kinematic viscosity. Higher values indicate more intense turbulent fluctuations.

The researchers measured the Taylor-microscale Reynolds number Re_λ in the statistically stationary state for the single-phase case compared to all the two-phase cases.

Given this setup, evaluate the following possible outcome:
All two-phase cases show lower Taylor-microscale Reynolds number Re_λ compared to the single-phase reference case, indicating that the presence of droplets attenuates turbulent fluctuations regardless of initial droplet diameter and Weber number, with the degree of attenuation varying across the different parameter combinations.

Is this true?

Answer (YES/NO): YES